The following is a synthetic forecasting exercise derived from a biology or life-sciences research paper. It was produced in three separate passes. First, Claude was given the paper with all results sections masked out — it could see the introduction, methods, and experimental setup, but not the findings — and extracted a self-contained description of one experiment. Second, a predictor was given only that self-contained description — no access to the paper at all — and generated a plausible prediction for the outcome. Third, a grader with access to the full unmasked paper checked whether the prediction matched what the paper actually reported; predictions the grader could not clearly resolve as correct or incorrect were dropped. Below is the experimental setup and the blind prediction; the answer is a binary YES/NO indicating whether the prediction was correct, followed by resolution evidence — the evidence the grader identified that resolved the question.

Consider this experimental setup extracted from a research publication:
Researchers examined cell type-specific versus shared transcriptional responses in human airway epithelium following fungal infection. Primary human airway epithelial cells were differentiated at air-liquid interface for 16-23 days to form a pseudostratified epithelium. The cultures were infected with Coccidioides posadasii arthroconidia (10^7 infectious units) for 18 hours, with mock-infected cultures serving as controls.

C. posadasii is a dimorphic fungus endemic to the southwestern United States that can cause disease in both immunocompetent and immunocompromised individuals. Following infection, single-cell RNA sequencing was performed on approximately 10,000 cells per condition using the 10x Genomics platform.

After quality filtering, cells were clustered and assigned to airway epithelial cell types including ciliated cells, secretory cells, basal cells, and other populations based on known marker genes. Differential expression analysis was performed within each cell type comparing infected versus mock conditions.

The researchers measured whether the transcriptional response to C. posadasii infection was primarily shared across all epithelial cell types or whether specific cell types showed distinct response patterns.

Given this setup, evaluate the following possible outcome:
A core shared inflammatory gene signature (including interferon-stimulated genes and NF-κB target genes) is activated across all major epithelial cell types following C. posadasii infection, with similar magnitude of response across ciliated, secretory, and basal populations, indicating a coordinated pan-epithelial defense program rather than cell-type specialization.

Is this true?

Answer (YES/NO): NO